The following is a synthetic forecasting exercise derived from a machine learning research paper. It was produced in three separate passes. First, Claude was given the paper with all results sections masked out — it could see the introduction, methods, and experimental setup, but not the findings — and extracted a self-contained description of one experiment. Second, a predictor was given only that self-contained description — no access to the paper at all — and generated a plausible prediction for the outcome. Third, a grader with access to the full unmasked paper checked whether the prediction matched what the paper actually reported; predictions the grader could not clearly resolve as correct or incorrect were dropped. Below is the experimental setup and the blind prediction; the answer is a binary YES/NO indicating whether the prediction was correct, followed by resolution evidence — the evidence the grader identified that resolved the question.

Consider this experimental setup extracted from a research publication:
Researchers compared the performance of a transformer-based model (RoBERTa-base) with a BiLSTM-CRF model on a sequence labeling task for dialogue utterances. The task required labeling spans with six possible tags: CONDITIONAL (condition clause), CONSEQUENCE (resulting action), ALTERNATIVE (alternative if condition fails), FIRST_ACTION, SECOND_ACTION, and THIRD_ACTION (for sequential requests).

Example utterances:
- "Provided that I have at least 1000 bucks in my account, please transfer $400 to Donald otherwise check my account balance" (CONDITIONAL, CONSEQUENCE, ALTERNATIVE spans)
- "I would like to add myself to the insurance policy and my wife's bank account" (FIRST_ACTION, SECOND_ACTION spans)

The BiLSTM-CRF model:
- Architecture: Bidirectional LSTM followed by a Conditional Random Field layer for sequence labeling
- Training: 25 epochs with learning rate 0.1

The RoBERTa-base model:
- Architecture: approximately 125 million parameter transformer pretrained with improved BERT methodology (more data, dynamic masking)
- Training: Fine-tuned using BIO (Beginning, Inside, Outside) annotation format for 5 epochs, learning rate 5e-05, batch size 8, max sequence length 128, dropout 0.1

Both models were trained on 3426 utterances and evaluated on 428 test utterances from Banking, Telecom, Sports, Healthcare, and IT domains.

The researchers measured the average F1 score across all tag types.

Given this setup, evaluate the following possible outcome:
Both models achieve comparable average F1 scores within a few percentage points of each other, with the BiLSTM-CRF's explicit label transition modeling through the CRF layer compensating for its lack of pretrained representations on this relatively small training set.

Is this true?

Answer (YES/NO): NO